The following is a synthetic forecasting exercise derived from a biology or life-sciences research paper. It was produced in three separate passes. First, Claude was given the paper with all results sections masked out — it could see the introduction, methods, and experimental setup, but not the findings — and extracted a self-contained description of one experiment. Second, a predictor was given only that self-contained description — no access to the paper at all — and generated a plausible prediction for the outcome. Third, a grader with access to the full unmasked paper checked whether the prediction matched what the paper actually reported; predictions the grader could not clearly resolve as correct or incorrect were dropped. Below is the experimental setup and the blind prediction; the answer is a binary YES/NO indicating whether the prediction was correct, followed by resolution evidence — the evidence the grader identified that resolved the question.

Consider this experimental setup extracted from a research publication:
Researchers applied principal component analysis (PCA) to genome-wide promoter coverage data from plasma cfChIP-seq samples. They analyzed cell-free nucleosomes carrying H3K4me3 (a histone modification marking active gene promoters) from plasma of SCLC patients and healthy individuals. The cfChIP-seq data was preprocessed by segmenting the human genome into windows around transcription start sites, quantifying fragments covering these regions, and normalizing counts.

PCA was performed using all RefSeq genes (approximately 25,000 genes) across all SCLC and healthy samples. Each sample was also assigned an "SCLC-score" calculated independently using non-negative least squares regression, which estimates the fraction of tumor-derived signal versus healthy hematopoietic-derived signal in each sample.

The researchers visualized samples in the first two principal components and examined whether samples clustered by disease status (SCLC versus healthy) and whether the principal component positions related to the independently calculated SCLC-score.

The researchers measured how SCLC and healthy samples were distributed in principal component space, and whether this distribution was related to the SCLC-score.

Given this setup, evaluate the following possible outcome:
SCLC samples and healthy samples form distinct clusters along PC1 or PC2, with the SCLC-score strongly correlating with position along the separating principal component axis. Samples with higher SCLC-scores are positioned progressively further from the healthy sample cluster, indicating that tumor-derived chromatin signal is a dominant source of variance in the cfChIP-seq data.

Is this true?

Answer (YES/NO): YES